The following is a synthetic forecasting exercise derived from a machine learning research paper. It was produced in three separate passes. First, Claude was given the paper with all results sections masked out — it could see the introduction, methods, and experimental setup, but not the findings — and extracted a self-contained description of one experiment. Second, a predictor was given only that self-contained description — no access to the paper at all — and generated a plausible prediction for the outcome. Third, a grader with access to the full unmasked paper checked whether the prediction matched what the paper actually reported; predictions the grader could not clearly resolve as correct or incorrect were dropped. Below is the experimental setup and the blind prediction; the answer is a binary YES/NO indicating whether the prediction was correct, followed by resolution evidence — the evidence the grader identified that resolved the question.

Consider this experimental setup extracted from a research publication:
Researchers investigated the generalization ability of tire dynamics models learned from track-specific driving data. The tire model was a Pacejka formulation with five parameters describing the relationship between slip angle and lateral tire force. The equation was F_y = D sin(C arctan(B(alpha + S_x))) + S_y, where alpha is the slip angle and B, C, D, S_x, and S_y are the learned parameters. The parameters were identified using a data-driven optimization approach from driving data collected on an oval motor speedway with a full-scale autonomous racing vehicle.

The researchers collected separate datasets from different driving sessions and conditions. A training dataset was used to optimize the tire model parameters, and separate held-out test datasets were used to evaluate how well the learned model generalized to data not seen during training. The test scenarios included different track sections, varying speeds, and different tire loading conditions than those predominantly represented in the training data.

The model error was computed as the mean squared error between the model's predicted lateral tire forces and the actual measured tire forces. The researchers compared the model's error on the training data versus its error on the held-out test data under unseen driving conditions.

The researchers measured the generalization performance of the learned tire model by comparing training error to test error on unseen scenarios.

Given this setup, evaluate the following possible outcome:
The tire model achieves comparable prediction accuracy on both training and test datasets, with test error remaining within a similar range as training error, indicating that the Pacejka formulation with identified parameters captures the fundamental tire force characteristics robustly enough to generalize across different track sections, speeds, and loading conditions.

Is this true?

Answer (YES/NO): YES